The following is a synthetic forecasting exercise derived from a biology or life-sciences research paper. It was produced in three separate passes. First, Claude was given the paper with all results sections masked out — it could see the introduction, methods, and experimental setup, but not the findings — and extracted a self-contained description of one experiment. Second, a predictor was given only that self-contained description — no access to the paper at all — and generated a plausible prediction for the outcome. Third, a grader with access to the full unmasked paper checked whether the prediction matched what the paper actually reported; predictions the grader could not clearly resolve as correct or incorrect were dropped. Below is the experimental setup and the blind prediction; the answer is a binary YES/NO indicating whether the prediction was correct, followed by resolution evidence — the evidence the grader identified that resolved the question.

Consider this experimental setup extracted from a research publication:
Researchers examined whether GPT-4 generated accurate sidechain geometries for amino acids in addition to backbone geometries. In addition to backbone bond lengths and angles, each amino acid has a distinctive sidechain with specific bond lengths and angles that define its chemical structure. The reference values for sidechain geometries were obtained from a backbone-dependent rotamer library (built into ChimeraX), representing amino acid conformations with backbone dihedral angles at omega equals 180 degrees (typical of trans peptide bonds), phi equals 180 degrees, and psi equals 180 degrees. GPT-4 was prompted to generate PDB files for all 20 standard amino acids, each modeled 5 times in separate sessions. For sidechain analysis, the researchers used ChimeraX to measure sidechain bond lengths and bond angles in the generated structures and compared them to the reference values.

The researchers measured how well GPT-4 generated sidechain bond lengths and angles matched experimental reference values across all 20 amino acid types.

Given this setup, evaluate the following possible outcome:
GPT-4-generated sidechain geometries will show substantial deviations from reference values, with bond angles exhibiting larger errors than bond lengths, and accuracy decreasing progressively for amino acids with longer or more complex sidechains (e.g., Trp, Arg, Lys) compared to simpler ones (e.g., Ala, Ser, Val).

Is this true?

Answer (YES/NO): NO